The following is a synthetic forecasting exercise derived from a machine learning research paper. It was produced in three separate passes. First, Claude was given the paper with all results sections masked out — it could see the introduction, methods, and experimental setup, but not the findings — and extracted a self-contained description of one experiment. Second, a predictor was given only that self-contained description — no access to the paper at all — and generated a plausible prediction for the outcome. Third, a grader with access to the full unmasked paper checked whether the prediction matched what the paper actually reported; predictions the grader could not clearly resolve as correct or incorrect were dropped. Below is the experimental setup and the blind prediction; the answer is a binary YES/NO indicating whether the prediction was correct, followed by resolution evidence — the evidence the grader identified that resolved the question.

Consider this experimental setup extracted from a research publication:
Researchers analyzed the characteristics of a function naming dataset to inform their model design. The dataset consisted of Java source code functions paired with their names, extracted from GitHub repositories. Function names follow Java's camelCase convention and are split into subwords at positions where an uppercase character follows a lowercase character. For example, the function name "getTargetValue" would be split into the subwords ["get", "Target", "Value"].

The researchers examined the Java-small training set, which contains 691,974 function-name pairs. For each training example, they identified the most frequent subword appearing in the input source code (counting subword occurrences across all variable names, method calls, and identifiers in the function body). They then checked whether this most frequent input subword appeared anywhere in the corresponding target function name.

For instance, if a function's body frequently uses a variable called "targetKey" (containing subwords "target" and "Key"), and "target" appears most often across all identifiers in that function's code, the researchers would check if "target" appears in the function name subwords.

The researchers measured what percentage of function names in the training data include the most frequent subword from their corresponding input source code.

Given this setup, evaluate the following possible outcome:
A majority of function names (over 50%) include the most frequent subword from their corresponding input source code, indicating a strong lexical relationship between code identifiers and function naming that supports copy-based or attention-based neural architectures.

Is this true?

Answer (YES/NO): NO